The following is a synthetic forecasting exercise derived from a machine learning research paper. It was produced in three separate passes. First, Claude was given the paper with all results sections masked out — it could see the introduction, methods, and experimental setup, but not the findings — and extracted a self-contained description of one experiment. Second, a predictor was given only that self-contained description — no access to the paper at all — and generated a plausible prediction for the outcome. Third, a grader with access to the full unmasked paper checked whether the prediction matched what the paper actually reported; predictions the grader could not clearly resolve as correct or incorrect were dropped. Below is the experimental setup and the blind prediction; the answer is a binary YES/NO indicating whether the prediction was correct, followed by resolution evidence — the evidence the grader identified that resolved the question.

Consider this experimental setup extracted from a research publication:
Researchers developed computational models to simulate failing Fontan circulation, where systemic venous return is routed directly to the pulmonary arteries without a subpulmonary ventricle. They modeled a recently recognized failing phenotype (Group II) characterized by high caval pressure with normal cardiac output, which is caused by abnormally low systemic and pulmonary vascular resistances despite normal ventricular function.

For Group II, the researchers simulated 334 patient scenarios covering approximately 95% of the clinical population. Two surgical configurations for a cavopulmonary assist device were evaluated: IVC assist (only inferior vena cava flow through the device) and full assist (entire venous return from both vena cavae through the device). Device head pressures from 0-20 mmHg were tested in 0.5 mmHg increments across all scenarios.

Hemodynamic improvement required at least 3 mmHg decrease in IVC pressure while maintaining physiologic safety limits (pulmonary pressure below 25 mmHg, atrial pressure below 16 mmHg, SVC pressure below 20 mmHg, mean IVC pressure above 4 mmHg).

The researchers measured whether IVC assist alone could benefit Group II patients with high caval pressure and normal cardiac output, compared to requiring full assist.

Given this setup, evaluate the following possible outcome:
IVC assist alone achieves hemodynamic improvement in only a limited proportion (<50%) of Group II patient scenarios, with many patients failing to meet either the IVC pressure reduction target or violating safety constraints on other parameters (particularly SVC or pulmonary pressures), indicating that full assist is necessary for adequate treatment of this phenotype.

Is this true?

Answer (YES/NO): NO